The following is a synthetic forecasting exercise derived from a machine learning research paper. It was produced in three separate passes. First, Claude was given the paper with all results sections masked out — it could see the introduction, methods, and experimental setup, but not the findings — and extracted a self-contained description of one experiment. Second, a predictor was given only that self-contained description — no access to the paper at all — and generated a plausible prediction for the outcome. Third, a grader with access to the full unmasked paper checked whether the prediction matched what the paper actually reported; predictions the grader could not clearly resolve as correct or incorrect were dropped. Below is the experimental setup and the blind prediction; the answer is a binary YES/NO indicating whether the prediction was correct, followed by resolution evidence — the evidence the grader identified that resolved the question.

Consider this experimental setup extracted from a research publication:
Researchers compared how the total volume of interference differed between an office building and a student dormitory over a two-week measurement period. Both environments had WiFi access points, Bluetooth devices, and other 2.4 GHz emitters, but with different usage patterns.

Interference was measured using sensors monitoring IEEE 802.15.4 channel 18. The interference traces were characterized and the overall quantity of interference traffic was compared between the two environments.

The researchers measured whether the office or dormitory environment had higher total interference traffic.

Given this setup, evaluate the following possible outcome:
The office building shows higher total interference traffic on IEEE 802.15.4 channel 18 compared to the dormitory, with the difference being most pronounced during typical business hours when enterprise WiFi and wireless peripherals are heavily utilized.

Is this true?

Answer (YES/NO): NO